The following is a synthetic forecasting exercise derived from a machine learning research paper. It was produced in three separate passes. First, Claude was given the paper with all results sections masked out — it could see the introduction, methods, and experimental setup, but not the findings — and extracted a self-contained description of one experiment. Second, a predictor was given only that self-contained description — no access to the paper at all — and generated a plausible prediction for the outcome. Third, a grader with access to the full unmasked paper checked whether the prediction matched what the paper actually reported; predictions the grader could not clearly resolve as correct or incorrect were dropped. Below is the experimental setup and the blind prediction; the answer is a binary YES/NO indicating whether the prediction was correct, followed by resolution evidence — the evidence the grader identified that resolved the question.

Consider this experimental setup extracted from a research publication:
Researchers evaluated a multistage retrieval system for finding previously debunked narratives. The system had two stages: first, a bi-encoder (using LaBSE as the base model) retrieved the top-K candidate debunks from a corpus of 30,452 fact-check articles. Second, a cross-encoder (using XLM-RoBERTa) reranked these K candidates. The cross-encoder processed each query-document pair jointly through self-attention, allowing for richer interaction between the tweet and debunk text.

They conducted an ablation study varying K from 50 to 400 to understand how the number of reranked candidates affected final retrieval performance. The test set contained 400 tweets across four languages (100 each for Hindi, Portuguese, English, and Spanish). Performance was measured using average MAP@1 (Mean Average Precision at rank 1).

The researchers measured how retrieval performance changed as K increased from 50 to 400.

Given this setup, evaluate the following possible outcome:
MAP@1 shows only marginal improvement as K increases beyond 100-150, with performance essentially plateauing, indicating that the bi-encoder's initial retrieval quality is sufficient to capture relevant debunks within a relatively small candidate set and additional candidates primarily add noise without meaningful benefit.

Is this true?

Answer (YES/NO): NO